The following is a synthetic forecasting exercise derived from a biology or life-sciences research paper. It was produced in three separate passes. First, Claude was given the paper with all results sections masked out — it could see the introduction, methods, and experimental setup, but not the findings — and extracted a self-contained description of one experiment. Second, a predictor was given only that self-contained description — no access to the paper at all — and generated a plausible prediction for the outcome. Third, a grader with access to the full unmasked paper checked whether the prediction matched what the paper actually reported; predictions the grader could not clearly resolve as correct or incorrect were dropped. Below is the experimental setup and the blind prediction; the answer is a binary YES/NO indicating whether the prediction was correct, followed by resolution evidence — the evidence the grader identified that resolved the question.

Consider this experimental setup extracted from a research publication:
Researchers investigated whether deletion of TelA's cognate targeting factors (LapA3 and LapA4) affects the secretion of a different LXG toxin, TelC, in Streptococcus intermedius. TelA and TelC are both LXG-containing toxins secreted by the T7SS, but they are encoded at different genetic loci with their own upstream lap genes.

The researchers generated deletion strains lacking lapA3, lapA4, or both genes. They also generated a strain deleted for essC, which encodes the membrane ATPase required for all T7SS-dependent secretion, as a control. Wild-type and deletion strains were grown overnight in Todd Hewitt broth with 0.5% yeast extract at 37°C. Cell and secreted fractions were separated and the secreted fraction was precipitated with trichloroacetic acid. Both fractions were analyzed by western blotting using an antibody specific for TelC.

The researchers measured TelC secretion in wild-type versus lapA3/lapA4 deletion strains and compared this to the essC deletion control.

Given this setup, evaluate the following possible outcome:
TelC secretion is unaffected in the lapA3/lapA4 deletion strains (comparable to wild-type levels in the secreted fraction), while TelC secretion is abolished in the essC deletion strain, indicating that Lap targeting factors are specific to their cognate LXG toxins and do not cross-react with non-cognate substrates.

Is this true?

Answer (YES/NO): YES